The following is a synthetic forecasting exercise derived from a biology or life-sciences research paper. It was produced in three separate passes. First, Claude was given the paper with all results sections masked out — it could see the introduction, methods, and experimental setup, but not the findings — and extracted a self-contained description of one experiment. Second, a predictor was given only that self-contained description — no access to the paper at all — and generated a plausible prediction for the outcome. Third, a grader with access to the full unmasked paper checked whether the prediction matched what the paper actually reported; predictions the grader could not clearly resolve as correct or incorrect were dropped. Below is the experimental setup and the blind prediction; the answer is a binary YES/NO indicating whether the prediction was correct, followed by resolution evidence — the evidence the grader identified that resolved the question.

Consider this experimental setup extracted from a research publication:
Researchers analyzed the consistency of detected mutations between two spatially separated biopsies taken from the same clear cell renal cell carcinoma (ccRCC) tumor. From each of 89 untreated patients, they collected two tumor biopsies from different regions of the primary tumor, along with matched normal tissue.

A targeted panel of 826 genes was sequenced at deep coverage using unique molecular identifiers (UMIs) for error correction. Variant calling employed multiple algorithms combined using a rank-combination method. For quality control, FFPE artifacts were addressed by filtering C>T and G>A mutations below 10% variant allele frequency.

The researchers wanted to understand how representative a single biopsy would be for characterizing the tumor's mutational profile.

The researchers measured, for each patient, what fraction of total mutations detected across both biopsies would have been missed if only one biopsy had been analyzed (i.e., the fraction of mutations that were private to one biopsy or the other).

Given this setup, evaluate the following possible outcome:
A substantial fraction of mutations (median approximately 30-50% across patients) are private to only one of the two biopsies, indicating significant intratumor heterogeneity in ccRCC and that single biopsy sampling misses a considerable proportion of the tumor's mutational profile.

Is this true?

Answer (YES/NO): NO